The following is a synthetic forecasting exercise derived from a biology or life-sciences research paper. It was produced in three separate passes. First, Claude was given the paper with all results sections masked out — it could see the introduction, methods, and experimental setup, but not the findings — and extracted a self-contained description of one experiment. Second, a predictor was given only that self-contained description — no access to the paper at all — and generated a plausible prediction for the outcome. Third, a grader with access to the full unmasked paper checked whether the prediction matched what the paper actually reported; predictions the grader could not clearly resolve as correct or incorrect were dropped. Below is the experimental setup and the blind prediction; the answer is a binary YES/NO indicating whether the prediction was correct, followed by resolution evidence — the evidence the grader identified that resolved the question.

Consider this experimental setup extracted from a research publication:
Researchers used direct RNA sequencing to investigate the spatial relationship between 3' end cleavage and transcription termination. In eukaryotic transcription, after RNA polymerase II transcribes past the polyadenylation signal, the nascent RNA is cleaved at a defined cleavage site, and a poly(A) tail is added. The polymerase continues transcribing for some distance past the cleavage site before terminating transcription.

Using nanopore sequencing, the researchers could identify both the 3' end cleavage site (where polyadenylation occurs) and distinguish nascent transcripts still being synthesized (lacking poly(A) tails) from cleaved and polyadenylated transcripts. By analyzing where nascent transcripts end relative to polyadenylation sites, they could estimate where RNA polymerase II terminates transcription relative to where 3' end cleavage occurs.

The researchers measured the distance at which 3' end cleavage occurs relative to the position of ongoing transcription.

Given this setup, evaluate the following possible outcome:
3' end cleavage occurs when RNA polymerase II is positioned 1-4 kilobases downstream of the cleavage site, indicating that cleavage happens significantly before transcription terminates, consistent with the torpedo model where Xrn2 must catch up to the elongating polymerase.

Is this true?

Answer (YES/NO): NO